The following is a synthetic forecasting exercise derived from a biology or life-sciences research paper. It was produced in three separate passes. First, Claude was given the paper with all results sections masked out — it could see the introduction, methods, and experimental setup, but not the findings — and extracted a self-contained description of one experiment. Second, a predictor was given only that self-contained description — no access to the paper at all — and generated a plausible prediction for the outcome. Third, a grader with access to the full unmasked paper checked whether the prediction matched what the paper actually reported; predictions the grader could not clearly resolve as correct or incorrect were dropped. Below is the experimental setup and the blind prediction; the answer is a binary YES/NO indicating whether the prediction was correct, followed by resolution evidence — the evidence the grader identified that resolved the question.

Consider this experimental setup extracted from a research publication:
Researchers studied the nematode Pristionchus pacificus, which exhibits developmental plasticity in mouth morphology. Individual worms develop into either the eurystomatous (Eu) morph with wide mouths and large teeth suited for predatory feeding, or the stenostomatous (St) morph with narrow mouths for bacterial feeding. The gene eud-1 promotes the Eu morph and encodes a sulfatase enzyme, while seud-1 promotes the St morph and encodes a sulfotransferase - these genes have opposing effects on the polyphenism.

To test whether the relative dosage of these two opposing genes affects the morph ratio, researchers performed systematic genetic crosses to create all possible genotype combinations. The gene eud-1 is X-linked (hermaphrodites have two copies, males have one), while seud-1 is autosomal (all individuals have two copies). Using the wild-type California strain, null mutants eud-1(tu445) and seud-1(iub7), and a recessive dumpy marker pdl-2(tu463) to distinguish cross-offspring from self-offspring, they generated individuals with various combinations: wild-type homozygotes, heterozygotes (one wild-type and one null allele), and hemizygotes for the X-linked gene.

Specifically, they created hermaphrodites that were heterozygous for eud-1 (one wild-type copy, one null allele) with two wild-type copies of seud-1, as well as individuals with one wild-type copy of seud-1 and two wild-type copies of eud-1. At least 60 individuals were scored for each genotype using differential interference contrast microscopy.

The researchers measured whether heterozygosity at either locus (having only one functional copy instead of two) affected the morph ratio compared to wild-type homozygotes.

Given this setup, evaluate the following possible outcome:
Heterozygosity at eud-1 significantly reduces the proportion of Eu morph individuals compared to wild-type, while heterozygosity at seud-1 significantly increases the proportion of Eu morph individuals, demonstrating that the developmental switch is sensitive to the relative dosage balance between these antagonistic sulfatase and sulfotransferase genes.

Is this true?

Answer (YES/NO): YES